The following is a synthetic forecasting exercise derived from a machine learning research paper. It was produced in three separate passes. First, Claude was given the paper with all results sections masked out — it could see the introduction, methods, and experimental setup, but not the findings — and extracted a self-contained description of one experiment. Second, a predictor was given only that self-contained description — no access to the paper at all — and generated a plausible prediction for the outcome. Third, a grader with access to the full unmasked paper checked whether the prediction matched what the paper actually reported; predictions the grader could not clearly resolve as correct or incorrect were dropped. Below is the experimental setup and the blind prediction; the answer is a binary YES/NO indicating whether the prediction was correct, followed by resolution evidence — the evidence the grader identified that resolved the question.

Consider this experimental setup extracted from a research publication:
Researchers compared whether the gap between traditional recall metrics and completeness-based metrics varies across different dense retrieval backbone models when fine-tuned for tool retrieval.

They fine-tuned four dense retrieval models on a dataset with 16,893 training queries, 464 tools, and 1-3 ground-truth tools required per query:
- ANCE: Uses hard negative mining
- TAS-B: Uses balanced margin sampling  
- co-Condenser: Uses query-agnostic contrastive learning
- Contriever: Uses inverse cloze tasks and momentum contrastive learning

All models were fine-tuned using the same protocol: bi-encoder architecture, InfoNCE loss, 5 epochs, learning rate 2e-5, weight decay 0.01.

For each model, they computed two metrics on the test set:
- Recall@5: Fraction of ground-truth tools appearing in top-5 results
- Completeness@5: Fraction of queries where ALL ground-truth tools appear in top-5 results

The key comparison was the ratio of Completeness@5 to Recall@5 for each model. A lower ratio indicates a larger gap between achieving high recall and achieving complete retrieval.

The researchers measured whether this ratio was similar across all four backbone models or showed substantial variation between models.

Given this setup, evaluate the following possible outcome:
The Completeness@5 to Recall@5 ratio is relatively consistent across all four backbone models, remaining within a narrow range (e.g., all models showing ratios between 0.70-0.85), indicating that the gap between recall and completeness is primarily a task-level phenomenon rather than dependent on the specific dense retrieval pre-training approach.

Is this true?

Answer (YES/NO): NO